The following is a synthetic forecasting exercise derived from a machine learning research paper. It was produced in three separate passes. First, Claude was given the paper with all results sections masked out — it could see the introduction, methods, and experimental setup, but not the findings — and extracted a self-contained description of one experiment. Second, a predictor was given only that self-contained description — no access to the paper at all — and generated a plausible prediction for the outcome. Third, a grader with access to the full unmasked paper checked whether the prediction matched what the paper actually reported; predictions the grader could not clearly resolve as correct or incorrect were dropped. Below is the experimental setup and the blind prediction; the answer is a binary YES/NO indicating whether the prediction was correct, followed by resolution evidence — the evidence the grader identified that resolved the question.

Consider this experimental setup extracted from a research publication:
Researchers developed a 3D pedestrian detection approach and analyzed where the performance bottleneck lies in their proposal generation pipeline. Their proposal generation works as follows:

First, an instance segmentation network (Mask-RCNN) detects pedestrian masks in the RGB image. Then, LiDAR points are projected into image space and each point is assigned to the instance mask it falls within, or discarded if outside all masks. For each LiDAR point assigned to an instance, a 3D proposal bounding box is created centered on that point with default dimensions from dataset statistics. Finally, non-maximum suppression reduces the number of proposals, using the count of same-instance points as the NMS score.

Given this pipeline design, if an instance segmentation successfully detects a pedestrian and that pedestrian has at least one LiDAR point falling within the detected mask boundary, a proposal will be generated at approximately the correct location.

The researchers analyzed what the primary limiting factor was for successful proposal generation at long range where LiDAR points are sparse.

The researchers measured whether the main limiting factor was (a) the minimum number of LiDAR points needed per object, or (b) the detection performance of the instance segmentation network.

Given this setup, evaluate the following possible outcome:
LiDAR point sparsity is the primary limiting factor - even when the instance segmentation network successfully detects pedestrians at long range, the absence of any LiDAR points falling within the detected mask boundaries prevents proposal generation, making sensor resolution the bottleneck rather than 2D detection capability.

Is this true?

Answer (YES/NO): NO